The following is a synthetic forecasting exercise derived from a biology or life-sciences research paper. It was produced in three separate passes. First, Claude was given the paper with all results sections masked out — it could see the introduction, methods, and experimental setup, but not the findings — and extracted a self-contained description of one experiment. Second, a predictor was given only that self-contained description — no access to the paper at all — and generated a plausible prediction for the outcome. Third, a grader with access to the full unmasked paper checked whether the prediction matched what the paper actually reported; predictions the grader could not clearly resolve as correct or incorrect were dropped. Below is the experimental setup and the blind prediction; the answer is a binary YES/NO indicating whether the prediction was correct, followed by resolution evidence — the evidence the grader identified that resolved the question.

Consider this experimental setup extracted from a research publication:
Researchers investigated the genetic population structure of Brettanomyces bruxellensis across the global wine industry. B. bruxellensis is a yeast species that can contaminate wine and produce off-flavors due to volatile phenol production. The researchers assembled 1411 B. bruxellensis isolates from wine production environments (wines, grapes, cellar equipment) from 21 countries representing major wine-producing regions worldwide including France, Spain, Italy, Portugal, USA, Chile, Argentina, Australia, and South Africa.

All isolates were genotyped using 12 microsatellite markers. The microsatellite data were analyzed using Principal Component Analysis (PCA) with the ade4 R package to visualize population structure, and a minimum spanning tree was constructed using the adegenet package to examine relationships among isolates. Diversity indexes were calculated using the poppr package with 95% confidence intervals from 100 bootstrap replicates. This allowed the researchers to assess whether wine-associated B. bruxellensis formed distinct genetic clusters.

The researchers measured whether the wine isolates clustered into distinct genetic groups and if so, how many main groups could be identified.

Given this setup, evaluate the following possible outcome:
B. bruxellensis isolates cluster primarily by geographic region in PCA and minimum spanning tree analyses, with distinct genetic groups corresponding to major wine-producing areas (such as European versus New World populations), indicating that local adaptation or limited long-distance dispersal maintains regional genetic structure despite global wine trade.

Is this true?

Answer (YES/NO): NO